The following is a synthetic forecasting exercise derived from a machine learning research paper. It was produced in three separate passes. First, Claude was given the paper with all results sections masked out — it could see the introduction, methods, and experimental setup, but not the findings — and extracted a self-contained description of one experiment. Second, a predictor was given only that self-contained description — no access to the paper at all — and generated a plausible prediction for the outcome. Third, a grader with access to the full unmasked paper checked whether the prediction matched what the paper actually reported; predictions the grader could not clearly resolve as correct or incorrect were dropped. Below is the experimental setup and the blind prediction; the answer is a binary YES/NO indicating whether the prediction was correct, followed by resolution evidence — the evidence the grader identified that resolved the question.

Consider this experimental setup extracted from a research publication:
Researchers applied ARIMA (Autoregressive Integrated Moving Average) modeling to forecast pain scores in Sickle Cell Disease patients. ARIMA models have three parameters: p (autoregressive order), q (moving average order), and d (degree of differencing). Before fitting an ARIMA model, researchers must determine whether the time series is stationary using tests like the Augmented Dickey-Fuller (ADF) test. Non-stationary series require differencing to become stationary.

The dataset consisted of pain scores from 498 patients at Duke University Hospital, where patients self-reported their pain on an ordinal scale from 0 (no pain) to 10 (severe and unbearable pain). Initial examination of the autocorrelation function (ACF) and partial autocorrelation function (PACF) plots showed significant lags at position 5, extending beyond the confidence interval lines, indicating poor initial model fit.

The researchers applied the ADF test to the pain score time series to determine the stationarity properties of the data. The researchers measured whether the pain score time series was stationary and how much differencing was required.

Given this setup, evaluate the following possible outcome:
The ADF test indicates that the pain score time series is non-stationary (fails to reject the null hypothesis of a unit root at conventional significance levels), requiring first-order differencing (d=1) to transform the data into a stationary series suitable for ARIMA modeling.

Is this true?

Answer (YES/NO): YES